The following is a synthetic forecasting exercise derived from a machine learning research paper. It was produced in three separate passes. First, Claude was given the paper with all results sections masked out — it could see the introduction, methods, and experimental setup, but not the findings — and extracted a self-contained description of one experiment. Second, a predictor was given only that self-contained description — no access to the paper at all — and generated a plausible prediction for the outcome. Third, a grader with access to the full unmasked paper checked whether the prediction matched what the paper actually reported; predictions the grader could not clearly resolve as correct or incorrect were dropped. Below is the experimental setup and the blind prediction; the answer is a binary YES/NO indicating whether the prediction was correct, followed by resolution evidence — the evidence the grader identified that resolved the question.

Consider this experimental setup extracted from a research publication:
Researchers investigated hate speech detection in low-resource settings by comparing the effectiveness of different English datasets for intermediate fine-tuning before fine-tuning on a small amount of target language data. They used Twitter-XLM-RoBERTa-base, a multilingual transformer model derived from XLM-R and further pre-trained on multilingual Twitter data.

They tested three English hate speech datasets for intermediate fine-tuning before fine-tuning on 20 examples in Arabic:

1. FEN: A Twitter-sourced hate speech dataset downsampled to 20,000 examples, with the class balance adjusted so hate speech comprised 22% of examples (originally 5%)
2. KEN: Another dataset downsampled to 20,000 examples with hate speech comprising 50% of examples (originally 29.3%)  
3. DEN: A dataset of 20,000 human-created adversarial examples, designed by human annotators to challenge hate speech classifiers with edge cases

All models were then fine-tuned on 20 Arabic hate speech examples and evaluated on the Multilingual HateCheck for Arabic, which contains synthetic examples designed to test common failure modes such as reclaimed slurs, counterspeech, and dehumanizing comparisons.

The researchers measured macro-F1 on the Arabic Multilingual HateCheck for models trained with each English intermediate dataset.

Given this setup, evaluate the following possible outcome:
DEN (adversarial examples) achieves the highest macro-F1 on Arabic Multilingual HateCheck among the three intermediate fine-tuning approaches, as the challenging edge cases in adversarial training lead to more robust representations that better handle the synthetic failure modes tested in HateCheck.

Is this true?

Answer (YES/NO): YES